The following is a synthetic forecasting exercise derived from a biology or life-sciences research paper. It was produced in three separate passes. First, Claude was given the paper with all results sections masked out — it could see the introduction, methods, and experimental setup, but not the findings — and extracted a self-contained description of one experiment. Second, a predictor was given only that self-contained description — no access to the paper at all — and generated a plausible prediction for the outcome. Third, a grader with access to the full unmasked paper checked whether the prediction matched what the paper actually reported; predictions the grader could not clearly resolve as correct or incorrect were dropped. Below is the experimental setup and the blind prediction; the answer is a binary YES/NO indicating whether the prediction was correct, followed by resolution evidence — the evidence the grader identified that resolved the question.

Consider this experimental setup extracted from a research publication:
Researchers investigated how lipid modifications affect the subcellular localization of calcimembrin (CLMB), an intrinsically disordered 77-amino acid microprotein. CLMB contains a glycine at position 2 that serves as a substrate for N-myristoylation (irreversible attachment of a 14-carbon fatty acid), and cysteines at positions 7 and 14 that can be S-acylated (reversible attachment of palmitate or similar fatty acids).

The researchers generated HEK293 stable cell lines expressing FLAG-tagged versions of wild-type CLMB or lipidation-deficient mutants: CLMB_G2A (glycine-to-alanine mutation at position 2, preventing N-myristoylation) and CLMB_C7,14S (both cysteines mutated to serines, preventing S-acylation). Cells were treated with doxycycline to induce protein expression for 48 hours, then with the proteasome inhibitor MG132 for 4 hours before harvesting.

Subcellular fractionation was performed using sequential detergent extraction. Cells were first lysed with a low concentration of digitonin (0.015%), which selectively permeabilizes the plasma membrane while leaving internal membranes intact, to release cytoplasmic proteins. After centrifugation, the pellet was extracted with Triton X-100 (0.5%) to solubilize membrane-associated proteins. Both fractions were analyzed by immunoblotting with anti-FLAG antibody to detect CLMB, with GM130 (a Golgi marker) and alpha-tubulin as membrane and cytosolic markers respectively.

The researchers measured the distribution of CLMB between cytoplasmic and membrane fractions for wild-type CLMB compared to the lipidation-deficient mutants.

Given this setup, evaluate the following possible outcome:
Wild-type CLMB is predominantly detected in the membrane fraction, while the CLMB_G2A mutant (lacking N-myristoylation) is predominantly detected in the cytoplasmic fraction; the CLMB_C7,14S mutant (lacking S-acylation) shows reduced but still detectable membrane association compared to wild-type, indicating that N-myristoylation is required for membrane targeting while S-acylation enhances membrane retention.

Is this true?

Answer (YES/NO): NO